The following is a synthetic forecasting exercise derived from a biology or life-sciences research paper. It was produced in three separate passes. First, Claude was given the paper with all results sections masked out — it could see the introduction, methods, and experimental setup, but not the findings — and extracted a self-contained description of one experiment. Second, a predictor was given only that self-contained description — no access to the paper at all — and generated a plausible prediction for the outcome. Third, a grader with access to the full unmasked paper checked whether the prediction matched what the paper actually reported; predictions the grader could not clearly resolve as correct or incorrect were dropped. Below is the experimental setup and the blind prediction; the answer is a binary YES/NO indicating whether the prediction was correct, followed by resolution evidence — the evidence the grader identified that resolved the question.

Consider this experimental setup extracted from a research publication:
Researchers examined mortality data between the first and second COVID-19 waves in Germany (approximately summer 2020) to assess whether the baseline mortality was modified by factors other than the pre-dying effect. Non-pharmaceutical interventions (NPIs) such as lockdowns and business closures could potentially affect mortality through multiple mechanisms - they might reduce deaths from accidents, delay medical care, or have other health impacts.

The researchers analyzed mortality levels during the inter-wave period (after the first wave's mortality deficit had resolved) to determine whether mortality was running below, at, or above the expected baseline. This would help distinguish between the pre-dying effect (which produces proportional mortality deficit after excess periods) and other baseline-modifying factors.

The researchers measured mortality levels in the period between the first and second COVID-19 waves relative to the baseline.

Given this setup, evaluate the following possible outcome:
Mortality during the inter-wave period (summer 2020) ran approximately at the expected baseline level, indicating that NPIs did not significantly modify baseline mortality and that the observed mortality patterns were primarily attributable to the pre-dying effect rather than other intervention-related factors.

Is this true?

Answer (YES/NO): YES